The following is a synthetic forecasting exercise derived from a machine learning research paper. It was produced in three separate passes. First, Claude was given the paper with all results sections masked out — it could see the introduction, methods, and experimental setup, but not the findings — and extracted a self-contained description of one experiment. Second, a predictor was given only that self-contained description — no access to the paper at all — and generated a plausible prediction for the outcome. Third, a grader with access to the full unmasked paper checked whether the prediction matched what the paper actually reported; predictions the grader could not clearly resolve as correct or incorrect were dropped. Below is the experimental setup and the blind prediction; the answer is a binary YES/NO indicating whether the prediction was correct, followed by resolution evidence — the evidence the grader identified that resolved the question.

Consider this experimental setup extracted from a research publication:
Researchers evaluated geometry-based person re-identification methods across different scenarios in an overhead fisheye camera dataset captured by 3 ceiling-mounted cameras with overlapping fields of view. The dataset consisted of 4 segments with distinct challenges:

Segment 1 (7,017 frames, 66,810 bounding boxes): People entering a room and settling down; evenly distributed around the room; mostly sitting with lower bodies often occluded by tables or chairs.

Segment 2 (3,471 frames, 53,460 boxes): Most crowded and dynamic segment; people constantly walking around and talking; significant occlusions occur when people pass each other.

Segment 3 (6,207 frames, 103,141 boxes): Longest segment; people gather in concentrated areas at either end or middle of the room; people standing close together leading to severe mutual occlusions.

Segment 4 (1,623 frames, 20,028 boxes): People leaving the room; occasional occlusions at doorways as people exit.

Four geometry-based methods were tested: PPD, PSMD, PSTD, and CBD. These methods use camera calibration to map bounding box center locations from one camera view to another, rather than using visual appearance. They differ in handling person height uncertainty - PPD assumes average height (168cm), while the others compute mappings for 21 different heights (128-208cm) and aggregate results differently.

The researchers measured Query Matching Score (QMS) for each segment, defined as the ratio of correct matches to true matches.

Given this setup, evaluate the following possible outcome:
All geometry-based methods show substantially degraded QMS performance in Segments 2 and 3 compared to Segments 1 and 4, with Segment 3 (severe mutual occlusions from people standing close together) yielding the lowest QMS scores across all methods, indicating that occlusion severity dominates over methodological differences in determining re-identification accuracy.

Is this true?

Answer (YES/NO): NO